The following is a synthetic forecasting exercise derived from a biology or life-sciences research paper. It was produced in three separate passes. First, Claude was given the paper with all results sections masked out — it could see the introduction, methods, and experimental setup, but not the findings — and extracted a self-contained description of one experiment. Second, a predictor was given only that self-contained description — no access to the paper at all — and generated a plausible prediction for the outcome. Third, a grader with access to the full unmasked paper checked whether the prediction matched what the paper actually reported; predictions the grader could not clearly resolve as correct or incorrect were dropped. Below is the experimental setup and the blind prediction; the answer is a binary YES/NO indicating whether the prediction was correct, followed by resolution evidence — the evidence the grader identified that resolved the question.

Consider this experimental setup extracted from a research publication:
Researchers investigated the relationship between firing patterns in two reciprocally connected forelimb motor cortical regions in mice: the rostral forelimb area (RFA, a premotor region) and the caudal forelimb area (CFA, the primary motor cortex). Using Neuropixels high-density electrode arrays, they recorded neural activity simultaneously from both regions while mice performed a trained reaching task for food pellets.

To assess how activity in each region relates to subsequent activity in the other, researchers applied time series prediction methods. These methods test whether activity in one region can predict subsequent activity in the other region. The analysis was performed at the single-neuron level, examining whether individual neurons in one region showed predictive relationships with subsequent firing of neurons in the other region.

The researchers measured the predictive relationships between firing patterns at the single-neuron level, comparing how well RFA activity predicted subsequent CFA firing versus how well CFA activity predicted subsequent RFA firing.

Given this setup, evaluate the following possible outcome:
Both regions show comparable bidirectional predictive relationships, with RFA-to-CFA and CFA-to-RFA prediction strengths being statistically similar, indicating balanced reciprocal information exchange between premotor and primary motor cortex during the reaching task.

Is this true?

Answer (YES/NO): NO